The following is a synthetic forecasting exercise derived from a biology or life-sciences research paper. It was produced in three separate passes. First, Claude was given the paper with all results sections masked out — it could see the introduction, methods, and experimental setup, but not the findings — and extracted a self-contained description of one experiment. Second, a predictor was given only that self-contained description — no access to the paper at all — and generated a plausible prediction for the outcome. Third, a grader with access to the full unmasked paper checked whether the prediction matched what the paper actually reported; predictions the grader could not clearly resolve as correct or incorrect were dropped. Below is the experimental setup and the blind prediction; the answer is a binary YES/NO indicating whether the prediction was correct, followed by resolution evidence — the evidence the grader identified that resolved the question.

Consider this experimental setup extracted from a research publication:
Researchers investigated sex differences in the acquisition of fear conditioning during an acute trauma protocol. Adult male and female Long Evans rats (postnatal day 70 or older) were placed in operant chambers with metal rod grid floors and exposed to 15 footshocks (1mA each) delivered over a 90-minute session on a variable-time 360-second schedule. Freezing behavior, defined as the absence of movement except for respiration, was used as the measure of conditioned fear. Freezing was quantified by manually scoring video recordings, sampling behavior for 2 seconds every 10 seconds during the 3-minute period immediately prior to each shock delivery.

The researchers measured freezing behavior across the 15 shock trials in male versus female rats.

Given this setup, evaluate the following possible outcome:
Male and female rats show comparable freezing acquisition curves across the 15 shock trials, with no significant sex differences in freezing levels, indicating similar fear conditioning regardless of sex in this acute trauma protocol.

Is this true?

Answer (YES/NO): NO